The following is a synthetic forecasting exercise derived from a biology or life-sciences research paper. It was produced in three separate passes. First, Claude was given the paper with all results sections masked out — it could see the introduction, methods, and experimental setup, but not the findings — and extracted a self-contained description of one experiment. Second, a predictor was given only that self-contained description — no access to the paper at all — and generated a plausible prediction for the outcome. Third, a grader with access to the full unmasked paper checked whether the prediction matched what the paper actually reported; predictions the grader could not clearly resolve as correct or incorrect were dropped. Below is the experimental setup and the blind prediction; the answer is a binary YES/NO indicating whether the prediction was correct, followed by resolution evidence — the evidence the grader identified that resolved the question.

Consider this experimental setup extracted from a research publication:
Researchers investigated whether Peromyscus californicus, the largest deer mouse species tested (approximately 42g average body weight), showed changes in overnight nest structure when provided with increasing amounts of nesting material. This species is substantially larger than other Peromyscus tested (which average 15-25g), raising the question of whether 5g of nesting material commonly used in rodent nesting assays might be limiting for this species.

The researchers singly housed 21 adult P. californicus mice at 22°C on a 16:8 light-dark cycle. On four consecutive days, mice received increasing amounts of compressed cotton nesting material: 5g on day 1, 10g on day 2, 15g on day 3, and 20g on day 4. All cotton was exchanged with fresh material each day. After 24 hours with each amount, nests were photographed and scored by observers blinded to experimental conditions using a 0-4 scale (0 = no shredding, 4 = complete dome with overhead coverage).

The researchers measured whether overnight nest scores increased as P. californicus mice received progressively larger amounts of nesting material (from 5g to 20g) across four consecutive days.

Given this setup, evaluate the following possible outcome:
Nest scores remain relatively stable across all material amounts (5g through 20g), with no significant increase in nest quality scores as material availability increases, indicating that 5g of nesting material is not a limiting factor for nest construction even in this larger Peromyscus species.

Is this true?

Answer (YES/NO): NO